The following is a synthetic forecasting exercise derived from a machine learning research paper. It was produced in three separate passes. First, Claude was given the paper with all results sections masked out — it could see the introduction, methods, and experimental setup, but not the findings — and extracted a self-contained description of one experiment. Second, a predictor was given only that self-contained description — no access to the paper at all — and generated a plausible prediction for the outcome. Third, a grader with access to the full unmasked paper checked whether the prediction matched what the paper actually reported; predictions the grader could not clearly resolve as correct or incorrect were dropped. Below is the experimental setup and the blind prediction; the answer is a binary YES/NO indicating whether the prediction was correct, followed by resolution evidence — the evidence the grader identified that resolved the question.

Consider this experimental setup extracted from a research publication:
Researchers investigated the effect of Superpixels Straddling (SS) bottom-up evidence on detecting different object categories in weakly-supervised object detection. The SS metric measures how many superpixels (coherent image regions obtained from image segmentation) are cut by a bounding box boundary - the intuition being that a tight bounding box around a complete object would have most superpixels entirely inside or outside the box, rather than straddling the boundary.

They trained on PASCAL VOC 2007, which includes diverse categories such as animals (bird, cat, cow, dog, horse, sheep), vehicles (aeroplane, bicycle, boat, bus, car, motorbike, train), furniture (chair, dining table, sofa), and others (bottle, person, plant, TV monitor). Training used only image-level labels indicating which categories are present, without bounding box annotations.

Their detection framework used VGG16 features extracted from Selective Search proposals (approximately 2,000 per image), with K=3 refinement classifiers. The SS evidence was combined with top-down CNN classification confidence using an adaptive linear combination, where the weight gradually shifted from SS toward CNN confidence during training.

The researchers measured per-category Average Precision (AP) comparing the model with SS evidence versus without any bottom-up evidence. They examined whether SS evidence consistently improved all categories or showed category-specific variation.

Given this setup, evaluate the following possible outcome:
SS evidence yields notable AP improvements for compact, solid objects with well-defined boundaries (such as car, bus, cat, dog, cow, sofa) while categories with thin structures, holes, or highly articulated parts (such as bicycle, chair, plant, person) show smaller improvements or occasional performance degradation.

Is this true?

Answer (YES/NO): NO